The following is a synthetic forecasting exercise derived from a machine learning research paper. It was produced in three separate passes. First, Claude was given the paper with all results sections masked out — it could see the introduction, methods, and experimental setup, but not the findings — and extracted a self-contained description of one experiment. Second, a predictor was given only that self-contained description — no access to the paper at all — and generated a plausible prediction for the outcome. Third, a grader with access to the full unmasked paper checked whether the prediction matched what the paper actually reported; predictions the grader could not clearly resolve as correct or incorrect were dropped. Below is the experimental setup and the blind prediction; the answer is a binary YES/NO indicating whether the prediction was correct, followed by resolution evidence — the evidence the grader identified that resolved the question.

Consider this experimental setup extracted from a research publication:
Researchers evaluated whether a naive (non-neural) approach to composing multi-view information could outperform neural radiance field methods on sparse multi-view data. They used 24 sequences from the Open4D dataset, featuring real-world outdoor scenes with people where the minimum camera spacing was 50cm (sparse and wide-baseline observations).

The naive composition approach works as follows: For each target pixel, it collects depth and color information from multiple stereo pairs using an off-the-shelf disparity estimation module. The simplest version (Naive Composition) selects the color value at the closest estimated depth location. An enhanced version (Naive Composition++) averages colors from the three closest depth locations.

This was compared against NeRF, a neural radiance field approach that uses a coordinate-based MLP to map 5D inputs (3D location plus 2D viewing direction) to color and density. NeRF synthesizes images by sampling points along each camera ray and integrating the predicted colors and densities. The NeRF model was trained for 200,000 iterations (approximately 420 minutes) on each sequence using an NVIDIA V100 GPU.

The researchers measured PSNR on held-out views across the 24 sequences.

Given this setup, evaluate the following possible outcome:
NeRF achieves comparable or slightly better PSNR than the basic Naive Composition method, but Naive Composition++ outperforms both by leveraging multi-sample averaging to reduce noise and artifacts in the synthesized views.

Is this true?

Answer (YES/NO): NO